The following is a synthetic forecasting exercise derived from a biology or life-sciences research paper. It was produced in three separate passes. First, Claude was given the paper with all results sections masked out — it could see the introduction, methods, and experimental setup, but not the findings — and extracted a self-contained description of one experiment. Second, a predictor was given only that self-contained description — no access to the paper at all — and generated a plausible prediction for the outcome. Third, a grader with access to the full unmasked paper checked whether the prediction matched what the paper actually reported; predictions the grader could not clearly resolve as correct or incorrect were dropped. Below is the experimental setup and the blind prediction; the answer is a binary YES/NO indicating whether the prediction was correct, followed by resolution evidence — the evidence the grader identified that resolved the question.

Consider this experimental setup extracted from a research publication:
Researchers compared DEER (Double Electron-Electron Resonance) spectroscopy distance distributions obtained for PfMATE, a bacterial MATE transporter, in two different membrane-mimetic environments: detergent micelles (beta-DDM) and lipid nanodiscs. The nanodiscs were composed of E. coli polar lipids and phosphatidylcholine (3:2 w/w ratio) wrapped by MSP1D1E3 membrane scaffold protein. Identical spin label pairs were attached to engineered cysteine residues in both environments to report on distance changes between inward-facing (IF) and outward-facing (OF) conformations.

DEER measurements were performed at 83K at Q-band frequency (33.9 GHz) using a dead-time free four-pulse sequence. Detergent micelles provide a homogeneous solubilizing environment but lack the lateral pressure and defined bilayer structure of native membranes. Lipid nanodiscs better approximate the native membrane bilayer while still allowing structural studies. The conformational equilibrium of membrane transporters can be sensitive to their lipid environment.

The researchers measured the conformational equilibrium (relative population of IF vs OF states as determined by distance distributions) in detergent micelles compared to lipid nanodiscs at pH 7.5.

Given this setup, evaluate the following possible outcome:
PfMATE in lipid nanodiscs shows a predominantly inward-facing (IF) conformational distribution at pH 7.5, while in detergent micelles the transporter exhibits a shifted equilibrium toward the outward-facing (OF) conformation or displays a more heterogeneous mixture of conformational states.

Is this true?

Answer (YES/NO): NO